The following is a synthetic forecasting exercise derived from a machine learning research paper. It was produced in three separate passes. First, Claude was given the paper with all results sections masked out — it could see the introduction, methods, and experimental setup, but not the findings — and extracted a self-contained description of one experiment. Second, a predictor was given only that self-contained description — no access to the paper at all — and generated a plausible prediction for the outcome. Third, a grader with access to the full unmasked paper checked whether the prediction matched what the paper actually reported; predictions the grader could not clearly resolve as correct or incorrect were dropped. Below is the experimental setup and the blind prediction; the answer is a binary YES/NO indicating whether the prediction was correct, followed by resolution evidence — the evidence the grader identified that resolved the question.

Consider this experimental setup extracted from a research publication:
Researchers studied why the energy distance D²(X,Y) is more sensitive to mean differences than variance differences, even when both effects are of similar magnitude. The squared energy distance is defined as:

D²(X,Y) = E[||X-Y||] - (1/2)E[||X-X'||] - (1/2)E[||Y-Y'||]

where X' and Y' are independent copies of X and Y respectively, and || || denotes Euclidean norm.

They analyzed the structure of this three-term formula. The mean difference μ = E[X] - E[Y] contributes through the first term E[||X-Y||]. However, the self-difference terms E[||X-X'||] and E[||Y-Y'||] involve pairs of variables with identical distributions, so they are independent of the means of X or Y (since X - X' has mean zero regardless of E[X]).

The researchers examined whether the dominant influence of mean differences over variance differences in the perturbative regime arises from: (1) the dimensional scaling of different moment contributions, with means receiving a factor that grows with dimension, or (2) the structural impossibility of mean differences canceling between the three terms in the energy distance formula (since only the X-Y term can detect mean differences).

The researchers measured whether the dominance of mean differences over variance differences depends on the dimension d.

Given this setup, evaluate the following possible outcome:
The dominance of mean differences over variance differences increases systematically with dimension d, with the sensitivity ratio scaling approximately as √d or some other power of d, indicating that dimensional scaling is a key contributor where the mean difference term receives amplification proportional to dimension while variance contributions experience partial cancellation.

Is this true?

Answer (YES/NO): NO